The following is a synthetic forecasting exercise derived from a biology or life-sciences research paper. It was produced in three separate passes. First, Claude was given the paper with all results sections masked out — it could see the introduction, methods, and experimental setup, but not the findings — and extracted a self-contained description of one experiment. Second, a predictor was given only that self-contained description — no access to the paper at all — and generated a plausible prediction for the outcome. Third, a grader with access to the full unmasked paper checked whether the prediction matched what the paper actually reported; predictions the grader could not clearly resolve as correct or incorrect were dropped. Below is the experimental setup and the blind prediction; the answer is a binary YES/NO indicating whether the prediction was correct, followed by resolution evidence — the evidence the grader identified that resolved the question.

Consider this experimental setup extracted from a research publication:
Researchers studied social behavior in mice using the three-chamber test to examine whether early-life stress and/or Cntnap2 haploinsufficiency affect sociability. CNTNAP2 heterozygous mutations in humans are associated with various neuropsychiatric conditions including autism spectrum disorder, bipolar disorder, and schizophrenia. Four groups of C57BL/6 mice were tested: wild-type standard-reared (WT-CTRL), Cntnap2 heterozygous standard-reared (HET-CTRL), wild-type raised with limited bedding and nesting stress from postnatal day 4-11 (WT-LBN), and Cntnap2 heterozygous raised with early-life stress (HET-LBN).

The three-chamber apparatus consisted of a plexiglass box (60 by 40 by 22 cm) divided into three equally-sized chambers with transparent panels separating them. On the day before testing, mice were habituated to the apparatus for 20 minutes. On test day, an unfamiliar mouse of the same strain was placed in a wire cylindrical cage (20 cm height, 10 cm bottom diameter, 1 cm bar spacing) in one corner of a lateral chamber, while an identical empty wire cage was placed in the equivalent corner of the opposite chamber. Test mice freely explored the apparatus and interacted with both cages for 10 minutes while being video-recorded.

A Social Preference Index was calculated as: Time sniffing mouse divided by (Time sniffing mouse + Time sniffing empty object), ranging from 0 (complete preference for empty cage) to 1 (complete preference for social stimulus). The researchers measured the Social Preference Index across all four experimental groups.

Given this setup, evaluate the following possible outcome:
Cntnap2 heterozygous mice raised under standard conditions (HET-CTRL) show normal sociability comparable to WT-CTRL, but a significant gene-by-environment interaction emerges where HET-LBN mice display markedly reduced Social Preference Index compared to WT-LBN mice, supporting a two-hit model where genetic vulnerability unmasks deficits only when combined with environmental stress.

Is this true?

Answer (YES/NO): NO